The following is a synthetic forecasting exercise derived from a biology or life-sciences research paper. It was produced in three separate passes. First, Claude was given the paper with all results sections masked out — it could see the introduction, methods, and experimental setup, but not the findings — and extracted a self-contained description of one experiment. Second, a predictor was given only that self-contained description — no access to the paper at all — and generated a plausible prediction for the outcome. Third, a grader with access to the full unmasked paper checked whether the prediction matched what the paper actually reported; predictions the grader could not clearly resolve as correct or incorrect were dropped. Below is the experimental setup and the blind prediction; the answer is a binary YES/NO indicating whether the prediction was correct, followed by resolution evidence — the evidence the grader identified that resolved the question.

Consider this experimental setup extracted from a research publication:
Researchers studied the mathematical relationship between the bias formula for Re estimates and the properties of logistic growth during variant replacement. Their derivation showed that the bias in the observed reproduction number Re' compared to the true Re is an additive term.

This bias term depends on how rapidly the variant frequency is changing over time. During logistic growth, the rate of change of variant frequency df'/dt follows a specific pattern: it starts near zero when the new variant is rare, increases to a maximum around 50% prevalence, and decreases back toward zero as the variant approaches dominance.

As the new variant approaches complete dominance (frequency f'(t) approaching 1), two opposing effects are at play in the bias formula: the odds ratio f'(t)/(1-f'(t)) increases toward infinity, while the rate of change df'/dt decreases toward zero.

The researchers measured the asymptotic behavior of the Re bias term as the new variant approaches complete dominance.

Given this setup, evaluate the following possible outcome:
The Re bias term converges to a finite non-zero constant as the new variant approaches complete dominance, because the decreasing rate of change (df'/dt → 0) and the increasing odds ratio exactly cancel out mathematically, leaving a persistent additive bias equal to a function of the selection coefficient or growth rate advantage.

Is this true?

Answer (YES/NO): NO